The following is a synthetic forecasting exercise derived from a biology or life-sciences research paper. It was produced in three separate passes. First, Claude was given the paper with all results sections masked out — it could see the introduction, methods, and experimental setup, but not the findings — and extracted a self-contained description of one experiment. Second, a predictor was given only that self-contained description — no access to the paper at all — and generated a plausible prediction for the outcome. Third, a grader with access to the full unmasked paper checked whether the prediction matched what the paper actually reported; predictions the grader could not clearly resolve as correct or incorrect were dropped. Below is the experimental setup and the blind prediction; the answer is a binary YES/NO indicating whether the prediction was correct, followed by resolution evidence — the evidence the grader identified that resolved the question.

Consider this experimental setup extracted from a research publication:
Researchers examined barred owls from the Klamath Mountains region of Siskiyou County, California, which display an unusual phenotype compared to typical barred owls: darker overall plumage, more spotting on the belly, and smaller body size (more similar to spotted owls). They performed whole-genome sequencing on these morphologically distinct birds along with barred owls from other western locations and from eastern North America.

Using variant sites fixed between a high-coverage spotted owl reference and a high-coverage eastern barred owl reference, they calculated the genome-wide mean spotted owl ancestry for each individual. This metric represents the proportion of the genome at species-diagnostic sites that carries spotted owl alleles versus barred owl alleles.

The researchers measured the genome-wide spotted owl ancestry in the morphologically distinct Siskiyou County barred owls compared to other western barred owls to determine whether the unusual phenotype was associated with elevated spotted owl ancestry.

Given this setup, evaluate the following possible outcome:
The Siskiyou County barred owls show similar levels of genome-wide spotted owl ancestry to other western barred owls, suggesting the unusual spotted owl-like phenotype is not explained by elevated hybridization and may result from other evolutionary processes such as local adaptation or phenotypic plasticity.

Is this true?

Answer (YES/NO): YES